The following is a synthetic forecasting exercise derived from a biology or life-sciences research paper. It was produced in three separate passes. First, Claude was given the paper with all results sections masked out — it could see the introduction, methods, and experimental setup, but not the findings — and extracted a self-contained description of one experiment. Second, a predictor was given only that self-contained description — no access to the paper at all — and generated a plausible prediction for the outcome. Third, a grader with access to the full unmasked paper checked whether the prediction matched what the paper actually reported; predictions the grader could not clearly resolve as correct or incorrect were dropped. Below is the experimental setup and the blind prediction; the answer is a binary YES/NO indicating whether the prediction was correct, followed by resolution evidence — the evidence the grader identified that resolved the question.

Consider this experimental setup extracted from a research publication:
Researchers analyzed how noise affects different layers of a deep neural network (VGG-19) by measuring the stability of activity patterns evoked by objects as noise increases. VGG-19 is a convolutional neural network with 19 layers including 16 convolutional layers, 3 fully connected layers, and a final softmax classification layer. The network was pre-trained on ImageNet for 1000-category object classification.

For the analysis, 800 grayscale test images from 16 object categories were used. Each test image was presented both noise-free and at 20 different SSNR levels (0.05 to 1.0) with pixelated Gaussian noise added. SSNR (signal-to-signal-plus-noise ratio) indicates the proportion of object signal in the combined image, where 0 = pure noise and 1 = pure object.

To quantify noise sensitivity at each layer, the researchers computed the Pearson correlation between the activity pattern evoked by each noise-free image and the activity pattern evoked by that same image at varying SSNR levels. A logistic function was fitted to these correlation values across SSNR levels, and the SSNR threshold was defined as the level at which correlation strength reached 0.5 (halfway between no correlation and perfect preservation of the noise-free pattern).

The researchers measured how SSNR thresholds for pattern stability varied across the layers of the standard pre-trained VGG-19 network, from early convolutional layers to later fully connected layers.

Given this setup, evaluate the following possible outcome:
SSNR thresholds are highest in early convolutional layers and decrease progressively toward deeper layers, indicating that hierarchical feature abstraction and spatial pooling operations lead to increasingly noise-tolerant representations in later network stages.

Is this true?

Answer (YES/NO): NO